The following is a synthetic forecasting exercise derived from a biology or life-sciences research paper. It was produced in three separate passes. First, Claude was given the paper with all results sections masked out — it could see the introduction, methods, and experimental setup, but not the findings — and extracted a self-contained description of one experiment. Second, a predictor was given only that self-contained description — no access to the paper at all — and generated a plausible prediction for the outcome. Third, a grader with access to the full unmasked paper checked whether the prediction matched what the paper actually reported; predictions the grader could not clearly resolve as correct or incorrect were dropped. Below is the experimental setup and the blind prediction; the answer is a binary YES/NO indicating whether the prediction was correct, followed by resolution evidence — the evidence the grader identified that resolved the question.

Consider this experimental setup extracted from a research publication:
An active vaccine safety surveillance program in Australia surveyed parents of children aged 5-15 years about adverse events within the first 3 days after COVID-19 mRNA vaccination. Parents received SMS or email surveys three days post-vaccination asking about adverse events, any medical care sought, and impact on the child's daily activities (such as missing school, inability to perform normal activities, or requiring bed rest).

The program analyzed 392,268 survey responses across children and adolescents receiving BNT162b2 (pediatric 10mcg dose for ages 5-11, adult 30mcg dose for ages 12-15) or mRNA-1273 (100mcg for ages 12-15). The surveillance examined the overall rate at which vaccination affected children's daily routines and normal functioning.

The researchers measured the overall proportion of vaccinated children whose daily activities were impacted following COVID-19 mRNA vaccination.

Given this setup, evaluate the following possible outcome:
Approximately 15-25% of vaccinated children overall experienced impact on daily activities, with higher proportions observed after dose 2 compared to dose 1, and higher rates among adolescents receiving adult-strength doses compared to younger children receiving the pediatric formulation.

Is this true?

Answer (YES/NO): NO